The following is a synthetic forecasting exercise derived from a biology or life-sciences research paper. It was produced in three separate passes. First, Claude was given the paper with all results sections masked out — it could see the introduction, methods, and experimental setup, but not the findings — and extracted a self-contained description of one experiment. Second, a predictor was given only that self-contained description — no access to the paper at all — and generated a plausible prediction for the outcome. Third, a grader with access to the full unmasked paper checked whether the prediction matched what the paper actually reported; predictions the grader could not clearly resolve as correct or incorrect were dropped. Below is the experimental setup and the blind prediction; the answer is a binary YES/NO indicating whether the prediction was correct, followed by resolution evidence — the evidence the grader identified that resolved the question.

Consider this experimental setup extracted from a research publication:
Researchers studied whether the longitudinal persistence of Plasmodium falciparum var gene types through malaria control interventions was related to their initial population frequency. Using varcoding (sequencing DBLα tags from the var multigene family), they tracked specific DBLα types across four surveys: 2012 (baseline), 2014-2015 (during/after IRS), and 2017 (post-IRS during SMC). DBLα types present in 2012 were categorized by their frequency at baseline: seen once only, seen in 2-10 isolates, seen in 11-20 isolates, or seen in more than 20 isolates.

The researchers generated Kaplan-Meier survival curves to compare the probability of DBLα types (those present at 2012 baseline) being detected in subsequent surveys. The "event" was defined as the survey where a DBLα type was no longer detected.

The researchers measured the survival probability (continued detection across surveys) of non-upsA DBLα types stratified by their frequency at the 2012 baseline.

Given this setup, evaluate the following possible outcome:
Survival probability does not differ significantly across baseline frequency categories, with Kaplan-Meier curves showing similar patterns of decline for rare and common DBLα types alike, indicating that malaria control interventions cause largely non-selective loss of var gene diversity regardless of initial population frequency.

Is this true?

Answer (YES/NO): NO